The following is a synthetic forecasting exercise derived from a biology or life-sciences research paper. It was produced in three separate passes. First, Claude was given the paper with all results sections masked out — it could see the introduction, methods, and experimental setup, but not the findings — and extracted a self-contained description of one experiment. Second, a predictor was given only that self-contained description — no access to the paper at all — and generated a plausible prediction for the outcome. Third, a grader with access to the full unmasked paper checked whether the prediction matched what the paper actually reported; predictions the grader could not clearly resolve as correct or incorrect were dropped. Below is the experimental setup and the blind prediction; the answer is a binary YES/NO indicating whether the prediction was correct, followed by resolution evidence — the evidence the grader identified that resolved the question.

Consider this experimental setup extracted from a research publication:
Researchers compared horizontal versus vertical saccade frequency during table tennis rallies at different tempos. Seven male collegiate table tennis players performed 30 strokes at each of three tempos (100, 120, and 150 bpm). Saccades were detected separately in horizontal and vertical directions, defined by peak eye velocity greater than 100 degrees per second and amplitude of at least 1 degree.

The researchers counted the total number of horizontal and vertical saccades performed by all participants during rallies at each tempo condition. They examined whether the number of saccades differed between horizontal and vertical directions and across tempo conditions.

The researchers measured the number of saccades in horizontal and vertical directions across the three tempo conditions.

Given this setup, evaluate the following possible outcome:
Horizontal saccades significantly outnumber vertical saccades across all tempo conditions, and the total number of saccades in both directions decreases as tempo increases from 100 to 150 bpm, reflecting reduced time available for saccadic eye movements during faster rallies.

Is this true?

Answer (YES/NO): NO